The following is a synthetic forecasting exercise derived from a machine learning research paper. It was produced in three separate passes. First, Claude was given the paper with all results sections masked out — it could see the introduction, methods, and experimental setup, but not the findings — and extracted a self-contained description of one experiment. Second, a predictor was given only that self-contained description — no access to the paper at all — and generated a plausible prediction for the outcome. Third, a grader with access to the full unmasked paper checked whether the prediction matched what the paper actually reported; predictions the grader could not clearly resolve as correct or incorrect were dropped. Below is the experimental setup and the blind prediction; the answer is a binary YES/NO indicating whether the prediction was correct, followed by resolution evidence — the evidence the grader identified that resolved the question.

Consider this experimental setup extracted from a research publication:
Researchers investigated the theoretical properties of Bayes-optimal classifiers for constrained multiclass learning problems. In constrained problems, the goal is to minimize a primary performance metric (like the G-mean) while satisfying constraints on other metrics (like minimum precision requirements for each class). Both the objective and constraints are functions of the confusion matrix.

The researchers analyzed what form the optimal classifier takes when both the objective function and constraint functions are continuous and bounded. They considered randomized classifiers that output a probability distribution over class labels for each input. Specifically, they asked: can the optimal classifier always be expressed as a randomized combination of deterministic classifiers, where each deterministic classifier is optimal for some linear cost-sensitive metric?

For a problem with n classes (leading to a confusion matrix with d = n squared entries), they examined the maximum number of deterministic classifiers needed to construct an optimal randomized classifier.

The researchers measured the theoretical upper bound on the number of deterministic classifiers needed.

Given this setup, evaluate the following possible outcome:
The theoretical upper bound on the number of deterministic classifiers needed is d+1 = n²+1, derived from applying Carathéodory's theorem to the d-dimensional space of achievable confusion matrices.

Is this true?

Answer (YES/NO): YES